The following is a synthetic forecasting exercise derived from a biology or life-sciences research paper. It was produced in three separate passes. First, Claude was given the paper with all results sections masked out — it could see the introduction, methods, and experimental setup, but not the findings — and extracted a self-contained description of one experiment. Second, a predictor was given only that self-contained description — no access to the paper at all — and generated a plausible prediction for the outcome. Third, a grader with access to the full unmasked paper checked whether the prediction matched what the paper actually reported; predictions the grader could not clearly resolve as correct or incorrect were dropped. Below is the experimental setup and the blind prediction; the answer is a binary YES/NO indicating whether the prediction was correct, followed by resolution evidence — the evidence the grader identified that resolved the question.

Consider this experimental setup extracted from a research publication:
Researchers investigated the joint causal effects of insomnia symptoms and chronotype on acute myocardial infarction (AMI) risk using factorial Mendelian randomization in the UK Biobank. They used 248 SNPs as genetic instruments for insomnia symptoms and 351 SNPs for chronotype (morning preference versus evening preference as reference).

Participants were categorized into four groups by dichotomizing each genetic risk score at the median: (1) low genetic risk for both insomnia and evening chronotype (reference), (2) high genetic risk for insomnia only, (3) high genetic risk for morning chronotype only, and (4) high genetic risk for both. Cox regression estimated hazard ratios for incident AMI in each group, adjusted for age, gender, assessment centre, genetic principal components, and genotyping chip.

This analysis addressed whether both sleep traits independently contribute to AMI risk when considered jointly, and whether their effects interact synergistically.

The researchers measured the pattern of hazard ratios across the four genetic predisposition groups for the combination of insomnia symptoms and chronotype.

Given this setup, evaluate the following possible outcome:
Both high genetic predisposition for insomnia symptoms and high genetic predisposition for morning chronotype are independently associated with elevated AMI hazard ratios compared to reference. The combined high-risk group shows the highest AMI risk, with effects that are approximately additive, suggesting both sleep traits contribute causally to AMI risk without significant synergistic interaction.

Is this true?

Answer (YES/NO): NO